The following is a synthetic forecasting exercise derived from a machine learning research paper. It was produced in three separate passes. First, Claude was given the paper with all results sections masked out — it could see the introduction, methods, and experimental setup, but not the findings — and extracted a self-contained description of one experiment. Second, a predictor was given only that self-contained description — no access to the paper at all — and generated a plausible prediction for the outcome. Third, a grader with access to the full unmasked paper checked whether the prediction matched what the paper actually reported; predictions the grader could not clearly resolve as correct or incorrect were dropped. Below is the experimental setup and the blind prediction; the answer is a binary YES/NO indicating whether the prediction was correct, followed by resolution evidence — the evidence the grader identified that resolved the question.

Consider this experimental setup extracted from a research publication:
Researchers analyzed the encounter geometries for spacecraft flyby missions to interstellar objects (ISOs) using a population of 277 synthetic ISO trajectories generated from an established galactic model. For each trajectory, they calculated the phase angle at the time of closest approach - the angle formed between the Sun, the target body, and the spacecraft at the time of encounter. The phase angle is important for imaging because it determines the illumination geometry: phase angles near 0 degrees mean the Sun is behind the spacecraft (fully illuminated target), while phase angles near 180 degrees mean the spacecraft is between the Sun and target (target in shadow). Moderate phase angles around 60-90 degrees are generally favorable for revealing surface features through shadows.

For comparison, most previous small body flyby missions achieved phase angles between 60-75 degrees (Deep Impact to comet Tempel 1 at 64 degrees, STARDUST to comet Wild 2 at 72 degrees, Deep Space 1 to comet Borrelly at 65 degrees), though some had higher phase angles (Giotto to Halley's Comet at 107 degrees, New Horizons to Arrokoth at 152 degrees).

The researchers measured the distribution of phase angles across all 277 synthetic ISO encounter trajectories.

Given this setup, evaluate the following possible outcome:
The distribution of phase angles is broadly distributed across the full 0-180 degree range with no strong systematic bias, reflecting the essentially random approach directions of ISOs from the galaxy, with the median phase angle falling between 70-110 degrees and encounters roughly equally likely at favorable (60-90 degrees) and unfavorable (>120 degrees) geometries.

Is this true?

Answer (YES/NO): NO